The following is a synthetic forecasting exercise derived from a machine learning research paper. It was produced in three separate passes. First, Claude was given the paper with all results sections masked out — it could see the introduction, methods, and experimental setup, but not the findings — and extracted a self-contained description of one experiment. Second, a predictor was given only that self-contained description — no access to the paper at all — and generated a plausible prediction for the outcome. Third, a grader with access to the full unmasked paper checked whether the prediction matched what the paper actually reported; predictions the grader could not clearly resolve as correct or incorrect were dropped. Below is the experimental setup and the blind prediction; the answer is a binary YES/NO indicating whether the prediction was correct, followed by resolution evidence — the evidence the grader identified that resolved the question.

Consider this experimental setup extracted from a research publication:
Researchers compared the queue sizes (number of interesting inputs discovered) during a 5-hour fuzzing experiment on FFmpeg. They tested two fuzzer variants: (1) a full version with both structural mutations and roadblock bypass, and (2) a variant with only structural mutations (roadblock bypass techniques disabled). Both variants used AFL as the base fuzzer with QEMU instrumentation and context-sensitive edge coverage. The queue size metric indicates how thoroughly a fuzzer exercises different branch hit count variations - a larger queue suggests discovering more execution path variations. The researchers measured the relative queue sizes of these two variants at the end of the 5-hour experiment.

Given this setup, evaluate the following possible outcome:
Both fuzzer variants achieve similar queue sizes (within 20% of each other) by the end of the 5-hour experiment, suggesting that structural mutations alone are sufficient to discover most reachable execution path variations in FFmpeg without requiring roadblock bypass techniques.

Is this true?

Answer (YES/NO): NO